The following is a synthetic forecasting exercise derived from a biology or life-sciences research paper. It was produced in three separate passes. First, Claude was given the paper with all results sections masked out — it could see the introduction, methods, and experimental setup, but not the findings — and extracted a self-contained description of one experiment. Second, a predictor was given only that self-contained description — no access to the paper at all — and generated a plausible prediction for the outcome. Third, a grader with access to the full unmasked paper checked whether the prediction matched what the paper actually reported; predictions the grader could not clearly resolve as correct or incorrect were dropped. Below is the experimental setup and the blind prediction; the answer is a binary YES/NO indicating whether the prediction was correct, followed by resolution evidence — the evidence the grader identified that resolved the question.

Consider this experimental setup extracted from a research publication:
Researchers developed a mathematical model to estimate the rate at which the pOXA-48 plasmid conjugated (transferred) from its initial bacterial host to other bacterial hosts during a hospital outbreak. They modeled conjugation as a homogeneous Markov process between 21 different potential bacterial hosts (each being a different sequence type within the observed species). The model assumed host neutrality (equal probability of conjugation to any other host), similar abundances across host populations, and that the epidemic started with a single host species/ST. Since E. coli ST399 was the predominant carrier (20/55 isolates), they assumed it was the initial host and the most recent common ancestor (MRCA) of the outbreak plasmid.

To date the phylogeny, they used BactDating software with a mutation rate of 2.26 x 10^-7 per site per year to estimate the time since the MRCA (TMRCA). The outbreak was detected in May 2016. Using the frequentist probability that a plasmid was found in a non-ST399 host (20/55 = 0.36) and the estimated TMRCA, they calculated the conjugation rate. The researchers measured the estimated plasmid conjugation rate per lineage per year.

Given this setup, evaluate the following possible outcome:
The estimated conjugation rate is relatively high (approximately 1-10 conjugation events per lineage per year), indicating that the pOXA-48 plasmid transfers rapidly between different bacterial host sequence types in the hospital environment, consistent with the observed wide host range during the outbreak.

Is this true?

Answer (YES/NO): NO